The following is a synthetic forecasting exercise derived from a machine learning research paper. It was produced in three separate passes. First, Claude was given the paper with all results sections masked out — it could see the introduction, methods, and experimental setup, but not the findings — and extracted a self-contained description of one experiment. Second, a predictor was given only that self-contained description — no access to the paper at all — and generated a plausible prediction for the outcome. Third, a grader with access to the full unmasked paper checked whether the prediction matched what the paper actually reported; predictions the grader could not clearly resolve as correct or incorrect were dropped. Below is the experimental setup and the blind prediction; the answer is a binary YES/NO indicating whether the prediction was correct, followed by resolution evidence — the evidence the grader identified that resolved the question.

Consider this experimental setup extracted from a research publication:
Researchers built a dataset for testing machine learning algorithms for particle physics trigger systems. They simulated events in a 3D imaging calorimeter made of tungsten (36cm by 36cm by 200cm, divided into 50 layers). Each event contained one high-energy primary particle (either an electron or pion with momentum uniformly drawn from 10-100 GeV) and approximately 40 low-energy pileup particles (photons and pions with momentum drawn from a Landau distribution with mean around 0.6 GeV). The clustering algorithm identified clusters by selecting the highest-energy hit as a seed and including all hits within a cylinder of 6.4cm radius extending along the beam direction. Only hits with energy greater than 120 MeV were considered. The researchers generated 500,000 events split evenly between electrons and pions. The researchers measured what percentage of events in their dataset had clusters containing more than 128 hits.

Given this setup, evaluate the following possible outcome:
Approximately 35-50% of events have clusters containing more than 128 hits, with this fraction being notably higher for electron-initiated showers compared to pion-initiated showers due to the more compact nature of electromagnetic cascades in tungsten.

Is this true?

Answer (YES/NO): NO